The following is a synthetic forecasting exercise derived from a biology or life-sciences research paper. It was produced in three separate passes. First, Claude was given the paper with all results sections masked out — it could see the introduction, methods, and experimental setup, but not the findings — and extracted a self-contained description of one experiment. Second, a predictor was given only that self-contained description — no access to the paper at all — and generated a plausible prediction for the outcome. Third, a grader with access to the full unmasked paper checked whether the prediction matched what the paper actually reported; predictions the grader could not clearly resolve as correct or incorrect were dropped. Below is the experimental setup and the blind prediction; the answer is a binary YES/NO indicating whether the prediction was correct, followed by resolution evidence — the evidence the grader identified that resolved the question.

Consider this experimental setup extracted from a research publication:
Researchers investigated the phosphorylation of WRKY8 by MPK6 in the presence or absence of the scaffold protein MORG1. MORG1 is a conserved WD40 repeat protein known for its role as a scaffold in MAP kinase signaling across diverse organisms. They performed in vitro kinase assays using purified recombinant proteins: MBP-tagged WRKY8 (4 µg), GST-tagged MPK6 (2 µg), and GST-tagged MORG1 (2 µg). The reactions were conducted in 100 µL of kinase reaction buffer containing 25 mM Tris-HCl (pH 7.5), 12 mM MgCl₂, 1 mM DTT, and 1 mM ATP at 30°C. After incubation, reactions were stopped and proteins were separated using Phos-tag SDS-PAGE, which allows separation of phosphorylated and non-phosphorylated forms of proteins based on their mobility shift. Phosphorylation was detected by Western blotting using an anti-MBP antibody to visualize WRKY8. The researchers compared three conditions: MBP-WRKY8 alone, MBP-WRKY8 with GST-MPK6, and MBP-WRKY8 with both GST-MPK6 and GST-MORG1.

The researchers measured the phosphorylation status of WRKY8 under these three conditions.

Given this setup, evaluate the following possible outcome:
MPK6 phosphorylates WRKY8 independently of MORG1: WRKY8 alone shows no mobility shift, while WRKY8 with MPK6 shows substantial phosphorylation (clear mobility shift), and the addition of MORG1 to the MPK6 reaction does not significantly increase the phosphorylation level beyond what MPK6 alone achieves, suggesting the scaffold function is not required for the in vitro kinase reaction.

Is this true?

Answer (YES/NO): NO